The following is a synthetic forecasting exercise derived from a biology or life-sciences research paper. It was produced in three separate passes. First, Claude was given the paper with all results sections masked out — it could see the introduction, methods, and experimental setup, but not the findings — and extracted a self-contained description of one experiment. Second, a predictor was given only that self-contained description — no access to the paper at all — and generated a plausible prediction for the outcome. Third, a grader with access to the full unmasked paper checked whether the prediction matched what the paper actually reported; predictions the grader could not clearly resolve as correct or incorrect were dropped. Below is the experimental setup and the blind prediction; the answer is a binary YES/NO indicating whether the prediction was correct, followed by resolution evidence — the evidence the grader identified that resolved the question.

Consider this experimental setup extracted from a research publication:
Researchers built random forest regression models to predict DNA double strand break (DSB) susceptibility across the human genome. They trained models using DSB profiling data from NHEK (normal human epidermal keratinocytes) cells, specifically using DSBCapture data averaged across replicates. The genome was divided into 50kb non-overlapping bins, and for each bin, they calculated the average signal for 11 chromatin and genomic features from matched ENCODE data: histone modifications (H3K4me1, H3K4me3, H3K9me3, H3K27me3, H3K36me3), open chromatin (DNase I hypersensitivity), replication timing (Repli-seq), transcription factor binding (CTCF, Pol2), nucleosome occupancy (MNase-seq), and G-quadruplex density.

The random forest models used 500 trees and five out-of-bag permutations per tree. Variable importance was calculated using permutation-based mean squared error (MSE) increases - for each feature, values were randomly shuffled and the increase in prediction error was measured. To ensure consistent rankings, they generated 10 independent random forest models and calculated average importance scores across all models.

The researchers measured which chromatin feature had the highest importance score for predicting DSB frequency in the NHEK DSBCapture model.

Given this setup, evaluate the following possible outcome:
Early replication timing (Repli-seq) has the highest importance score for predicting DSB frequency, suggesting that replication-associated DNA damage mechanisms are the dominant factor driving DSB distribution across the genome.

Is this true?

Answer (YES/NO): YES